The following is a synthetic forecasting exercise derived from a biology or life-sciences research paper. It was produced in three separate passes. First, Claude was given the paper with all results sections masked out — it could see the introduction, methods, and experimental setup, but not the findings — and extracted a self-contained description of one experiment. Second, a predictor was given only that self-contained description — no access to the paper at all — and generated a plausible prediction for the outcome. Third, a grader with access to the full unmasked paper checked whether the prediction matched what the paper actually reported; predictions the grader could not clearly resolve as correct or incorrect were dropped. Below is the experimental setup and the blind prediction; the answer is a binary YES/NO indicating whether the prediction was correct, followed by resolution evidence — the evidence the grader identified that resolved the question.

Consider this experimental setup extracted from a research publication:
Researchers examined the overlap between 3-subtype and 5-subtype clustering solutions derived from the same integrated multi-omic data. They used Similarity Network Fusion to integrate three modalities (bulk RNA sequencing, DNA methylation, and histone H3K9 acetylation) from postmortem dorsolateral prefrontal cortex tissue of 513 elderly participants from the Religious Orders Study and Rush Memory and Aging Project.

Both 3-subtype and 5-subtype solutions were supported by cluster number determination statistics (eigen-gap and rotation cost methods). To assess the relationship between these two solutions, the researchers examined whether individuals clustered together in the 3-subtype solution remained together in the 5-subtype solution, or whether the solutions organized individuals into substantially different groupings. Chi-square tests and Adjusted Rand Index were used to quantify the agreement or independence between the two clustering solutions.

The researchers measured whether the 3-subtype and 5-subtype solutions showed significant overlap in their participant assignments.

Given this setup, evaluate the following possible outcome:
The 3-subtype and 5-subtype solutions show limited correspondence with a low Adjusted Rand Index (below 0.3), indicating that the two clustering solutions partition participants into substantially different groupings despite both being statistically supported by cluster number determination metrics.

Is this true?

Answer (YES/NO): NO